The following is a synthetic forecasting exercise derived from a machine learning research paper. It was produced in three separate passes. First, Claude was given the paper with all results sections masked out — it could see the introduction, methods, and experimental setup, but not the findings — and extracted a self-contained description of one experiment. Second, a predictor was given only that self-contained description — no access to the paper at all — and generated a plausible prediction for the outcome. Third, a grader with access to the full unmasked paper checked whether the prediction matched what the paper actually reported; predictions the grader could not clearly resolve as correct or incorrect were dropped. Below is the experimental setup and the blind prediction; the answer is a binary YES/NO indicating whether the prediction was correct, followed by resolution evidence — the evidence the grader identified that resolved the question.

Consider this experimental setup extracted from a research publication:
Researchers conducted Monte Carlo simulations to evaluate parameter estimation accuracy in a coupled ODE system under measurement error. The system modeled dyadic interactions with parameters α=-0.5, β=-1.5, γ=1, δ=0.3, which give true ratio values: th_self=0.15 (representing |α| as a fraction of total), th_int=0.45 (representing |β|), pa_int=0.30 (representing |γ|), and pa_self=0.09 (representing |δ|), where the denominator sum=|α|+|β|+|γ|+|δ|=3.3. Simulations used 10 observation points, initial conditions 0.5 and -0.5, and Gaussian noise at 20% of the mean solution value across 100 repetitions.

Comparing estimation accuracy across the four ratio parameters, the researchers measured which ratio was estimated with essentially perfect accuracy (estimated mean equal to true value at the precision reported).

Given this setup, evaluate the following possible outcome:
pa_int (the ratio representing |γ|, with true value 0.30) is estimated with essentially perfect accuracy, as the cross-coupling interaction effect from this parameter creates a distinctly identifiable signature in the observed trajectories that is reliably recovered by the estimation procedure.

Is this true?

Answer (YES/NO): YES